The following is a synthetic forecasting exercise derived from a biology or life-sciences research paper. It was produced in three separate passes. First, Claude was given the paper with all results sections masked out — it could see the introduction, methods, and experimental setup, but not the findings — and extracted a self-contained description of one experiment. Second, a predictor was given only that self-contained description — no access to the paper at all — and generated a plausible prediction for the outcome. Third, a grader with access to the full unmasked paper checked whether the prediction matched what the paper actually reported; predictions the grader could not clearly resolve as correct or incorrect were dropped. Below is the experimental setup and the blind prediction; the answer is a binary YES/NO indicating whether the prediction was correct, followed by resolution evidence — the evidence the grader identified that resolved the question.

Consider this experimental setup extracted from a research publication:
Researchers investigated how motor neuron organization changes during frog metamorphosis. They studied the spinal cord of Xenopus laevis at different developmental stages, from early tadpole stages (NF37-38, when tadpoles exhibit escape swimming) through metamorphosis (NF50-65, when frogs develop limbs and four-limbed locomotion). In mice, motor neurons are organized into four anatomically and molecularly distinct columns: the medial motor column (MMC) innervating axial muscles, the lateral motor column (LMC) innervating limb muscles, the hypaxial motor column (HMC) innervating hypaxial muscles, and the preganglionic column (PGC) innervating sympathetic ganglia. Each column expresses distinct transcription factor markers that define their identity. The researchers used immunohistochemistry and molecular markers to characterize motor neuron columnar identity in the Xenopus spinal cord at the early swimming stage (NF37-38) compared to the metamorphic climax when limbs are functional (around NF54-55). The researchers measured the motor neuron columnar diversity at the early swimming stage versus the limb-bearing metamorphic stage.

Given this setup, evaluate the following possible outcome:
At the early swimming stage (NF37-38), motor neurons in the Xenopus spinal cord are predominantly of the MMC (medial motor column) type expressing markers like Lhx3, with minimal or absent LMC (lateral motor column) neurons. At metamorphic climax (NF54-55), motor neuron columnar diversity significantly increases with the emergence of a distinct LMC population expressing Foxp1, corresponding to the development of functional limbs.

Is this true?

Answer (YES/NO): YES